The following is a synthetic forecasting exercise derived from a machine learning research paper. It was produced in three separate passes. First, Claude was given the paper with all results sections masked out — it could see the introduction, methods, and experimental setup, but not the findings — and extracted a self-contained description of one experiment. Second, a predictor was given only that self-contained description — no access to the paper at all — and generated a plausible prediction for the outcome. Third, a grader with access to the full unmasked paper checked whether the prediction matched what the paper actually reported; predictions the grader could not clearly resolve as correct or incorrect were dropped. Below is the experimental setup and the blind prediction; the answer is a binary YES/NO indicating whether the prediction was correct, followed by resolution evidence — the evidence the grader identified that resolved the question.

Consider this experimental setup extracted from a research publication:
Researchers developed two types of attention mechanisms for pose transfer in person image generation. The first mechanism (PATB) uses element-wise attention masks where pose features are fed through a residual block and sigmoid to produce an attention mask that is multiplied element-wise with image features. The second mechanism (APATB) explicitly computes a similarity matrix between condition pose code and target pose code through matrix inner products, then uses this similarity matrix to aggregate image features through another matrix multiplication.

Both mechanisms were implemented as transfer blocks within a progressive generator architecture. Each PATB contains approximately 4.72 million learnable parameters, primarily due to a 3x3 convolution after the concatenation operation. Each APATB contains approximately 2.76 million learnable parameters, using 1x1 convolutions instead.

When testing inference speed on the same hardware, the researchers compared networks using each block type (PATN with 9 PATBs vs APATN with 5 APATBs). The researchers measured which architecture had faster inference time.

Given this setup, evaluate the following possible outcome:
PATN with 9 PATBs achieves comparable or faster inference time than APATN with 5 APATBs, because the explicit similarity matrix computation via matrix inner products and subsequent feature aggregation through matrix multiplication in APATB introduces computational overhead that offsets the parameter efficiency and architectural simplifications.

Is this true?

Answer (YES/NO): YES